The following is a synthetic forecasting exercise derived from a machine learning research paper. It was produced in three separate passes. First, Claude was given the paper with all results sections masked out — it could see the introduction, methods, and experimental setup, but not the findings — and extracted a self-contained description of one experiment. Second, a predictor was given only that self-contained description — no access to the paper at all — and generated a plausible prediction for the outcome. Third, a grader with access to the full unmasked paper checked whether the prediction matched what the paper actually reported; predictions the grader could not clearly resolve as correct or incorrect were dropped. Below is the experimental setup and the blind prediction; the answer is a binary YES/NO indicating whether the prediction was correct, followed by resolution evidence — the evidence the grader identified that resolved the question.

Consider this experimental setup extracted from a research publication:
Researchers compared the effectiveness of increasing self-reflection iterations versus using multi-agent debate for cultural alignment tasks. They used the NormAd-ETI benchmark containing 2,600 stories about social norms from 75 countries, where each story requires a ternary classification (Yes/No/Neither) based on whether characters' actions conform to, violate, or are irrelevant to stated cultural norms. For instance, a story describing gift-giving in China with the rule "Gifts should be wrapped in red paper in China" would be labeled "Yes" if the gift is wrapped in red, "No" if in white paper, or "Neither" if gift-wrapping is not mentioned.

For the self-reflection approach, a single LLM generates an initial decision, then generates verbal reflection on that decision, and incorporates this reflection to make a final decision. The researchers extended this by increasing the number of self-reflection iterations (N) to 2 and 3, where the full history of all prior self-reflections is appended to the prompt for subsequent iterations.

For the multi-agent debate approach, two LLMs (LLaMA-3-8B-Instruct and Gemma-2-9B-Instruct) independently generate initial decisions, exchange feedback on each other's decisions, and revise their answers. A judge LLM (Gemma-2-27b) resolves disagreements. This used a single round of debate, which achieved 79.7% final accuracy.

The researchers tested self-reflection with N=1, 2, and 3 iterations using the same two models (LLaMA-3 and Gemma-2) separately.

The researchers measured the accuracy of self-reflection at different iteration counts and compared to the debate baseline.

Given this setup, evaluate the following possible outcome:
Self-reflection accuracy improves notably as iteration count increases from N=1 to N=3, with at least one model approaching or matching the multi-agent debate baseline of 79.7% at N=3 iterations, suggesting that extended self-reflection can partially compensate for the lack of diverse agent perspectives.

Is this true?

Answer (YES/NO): NO